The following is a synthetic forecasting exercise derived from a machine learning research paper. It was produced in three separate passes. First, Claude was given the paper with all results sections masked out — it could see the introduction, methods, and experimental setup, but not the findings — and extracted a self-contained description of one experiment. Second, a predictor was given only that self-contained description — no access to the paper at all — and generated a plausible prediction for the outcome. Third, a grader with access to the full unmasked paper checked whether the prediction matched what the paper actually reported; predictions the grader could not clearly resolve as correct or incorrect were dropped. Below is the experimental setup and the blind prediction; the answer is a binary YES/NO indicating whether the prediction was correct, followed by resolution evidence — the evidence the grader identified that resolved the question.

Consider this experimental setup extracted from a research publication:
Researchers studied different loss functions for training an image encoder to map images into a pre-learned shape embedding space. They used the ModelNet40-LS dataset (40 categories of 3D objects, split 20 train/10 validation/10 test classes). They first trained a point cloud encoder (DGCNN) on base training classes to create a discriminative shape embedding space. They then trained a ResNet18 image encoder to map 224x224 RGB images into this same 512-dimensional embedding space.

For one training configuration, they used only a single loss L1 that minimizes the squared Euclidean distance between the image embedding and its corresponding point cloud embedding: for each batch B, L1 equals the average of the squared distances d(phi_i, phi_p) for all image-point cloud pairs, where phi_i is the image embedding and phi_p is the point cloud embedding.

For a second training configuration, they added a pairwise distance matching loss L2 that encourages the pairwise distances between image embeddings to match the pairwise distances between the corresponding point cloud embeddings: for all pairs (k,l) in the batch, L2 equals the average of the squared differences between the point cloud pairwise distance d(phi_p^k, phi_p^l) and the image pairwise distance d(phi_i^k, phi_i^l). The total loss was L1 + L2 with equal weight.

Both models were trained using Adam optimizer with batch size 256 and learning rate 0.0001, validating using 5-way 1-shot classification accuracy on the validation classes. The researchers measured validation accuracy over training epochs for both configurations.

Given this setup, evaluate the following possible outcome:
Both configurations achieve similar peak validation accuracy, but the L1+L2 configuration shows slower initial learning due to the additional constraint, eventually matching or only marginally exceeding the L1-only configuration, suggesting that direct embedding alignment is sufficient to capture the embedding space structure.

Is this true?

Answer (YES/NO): NO